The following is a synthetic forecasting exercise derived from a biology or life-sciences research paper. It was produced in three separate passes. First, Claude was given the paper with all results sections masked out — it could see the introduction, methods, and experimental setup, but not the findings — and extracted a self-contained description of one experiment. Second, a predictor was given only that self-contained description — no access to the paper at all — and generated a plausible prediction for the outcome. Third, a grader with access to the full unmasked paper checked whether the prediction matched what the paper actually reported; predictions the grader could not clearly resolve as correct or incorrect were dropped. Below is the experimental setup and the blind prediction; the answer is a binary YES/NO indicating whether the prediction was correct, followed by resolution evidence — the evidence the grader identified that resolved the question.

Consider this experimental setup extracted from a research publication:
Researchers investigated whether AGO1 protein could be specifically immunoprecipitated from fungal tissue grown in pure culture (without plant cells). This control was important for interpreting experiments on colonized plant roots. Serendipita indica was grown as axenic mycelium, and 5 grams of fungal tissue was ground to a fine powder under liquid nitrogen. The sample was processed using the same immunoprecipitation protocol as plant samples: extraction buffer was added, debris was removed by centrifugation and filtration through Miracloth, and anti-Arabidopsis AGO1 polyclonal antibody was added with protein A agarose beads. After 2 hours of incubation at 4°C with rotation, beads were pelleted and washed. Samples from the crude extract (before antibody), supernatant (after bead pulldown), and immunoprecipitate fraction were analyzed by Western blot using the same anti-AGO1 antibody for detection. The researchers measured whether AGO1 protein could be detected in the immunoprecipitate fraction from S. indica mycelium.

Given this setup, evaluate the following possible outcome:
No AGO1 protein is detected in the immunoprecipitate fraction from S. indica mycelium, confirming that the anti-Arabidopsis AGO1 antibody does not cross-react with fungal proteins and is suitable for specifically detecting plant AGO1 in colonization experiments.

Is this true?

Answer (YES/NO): YES